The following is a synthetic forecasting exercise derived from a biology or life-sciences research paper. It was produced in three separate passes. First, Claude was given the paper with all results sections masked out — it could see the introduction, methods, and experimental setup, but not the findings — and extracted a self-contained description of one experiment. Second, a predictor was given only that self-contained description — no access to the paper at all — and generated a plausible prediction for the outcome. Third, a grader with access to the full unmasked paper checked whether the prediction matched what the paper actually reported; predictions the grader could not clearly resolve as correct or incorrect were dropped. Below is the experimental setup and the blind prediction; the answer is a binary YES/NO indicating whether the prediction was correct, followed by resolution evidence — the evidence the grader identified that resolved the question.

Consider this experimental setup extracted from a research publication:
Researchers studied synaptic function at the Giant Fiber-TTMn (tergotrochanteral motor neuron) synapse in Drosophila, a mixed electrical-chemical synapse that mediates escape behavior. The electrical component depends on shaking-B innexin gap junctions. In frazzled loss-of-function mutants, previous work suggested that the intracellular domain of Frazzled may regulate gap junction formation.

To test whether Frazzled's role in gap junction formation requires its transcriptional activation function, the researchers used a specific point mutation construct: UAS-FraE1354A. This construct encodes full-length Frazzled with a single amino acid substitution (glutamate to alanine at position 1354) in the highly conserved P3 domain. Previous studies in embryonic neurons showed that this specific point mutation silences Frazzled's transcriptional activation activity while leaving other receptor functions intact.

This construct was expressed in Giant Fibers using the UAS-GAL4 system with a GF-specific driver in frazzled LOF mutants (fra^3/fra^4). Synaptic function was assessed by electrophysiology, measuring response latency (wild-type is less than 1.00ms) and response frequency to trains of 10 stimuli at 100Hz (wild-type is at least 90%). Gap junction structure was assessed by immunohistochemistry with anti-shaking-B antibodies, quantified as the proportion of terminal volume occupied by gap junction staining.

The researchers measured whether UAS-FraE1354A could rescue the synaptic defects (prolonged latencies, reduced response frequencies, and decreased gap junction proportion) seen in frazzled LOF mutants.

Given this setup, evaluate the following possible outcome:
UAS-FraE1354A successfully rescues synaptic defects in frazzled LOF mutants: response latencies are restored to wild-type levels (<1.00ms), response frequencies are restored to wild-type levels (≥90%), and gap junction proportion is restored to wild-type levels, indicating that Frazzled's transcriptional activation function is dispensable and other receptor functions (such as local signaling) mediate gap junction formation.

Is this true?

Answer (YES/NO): NO